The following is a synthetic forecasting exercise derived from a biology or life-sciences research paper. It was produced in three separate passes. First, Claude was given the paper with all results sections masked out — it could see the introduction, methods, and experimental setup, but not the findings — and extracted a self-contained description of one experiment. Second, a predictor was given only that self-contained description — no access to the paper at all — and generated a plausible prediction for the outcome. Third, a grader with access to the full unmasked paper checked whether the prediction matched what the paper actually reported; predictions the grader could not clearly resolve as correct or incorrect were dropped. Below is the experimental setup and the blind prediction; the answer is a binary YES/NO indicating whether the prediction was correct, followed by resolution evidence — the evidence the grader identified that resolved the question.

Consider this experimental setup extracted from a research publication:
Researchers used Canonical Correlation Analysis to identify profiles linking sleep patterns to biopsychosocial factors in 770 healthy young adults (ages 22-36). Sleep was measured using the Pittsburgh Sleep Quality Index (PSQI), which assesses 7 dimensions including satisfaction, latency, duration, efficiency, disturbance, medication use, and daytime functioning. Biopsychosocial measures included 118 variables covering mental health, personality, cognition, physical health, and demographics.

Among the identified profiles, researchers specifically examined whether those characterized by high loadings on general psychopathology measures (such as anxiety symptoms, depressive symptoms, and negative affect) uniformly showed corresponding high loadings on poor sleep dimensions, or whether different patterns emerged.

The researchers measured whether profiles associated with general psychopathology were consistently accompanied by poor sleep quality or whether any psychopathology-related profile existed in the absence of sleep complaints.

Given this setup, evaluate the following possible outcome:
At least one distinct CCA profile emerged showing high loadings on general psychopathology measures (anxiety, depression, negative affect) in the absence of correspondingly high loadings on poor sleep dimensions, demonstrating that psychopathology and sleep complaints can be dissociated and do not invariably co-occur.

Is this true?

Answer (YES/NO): YES